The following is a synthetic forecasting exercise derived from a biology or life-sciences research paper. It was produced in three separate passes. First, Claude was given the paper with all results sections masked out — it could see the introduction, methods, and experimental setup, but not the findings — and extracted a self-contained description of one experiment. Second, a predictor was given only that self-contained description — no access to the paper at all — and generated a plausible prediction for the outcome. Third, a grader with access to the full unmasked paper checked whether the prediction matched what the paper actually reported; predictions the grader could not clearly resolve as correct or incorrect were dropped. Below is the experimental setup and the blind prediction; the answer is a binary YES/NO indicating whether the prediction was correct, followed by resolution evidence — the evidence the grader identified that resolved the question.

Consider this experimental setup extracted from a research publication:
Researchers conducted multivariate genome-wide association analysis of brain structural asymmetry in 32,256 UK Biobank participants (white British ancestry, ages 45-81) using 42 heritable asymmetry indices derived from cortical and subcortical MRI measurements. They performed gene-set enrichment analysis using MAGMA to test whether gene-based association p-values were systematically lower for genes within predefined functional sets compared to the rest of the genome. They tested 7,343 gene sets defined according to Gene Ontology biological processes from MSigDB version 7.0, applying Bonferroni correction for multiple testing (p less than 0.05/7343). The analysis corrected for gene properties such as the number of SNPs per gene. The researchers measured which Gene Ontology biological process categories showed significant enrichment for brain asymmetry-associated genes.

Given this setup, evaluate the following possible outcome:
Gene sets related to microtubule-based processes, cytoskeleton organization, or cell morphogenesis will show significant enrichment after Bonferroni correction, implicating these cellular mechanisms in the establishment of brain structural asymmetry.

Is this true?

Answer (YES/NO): YES